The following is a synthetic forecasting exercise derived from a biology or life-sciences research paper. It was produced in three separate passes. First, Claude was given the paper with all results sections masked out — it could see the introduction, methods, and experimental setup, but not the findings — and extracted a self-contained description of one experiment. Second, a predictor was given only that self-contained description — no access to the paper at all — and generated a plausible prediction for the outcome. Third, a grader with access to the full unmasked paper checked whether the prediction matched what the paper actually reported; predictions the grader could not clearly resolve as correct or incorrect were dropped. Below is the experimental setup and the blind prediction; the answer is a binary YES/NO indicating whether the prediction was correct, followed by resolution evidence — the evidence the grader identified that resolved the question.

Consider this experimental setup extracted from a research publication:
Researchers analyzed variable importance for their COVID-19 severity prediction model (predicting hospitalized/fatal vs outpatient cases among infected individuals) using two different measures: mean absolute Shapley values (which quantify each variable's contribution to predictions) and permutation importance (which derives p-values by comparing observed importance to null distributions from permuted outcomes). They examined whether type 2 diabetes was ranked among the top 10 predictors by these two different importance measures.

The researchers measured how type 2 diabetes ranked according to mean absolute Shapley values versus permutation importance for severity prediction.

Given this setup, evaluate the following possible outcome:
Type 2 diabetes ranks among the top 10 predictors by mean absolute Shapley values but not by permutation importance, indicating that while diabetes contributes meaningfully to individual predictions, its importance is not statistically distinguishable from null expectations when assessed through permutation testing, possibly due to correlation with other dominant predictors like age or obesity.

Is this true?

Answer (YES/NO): NO